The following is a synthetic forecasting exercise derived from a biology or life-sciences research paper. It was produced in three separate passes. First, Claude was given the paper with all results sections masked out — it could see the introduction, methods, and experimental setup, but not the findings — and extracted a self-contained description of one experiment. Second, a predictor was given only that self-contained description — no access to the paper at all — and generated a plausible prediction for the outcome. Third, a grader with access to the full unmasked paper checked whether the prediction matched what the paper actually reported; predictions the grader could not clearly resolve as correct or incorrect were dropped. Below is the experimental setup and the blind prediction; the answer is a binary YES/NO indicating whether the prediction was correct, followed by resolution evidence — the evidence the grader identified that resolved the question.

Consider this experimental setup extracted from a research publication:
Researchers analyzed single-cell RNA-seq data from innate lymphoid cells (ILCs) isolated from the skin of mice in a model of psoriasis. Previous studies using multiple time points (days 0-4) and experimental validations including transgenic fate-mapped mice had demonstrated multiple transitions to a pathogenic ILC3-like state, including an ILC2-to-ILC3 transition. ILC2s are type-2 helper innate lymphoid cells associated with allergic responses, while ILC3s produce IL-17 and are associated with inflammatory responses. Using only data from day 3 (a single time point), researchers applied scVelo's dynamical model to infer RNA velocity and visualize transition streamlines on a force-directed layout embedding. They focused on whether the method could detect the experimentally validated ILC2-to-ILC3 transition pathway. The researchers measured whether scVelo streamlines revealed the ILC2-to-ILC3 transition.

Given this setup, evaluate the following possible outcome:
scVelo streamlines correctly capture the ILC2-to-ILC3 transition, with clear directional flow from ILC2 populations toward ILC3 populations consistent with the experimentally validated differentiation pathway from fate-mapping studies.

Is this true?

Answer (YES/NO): NO